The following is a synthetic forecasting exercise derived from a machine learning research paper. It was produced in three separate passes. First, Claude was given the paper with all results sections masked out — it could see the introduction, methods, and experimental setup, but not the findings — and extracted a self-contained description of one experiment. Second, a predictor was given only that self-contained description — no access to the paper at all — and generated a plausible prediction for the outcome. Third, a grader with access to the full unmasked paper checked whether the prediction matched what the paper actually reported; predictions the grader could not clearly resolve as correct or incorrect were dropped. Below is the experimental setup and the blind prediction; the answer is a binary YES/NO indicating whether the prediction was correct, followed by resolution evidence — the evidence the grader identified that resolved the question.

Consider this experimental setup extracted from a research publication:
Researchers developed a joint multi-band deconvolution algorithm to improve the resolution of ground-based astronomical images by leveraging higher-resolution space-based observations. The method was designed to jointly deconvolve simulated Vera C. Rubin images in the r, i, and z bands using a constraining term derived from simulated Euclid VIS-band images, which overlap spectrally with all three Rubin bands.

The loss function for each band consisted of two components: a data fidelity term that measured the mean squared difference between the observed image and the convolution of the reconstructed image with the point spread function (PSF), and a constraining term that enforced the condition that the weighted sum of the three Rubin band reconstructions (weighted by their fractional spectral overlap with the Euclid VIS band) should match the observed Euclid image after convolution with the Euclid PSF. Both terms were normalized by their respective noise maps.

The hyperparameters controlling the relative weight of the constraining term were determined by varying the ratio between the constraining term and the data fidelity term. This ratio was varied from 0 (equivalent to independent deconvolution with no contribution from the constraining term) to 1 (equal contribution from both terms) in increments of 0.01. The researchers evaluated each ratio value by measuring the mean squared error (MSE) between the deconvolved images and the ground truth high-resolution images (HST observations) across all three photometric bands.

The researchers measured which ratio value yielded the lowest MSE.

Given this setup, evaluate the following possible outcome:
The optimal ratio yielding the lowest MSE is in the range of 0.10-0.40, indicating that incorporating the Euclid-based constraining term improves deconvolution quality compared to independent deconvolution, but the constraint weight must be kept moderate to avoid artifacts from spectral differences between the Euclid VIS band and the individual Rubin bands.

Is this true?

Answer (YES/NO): YES